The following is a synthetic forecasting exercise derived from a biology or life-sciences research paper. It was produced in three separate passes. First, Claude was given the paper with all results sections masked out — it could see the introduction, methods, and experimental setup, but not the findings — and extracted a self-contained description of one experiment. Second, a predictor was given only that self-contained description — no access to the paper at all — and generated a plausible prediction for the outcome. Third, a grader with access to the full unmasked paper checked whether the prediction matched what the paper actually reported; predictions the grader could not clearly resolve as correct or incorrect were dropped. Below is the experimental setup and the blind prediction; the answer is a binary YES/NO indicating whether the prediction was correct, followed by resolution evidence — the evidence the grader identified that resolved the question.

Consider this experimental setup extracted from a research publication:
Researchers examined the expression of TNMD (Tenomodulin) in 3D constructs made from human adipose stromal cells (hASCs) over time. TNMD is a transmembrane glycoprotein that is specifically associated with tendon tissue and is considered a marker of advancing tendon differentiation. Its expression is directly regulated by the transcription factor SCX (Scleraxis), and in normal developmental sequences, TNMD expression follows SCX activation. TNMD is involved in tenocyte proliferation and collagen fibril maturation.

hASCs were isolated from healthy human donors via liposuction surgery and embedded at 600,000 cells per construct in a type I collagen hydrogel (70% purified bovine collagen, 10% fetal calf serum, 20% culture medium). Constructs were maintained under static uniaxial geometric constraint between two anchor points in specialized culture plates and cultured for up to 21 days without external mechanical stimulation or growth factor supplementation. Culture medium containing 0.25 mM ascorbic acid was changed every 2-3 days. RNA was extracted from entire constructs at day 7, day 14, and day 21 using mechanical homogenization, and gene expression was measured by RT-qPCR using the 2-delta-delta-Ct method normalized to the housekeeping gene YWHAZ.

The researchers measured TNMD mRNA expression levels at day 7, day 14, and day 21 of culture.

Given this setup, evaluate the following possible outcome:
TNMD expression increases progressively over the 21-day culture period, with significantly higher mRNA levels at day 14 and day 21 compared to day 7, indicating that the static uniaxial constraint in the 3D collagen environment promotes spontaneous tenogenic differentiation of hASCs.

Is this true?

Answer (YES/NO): NO